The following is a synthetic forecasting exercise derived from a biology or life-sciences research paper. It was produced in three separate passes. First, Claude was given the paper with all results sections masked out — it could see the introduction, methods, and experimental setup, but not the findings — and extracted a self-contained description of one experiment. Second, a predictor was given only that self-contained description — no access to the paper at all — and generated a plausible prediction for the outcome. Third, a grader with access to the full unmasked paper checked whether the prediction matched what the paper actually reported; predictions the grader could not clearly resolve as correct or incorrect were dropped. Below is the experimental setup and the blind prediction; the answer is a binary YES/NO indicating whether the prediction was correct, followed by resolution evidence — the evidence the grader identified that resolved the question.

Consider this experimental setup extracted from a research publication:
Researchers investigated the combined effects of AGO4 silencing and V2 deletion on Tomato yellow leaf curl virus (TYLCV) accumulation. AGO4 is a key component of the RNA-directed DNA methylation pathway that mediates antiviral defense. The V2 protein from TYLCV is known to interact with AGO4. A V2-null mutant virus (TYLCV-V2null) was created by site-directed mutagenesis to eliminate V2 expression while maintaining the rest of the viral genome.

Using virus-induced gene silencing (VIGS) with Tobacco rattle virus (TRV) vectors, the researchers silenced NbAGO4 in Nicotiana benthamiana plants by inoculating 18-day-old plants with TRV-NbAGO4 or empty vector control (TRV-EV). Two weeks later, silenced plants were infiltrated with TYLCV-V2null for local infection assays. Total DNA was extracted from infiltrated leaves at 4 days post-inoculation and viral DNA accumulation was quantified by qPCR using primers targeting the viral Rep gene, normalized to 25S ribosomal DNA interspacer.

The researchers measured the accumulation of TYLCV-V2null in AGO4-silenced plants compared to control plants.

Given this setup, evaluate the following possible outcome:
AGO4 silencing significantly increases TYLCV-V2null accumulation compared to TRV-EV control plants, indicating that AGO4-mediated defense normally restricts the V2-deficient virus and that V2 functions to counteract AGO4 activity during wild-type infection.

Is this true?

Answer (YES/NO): NO